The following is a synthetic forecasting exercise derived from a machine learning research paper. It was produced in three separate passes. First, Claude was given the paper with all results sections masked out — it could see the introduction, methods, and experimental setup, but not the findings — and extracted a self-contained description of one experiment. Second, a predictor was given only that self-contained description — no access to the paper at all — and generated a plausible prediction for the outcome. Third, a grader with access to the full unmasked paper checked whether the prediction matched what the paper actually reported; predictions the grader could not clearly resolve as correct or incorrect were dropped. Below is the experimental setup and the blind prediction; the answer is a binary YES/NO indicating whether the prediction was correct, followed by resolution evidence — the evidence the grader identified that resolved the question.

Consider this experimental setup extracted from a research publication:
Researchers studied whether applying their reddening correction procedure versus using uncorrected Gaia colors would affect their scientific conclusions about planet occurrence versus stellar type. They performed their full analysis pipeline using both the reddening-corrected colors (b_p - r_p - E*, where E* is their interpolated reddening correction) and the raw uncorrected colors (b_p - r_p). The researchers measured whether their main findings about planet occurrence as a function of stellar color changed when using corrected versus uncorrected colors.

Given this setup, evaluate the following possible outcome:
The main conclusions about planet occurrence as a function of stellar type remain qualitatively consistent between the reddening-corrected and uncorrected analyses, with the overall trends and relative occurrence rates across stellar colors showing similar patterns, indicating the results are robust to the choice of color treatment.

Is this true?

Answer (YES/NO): YES